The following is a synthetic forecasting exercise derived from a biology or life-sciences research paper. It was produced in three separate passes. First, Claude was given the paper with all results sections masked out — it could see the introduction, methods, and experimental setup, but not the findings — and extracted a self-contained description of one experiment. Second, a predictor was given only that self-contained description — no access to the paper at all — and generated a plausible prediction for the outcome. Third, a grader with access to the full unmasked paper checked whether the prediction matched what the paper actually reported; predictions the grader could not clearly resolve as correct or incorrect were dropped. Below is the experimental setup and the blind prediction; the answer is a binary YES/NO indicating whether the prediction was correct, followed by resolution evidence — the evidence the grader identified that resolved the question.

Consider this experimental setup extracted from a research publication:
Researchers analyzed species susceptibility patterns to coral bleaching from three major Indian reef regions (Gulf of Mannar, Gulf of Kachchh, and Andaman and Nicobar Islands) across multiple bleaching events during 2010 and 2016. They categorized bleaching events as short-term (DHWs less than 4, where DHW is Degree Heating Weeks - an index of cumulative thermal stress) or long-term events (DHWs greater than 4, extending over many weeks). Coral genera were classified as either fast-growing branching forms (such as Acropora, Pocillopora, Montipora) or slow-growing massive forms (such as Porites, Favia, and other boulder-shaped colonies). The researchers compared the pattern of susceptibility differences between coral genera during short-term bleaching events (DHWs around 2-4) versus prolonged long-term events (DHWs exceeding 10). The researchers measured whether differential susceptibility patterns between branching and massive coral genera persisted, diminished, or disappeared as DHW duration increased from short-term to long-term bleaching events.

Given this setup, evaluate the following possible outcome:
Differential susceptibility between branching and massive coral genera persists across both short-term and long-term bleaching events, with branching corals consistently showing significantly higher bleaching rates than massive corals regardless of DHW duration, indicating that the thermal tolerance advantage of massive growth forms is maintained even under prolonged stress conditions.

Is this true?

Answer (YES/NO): NO